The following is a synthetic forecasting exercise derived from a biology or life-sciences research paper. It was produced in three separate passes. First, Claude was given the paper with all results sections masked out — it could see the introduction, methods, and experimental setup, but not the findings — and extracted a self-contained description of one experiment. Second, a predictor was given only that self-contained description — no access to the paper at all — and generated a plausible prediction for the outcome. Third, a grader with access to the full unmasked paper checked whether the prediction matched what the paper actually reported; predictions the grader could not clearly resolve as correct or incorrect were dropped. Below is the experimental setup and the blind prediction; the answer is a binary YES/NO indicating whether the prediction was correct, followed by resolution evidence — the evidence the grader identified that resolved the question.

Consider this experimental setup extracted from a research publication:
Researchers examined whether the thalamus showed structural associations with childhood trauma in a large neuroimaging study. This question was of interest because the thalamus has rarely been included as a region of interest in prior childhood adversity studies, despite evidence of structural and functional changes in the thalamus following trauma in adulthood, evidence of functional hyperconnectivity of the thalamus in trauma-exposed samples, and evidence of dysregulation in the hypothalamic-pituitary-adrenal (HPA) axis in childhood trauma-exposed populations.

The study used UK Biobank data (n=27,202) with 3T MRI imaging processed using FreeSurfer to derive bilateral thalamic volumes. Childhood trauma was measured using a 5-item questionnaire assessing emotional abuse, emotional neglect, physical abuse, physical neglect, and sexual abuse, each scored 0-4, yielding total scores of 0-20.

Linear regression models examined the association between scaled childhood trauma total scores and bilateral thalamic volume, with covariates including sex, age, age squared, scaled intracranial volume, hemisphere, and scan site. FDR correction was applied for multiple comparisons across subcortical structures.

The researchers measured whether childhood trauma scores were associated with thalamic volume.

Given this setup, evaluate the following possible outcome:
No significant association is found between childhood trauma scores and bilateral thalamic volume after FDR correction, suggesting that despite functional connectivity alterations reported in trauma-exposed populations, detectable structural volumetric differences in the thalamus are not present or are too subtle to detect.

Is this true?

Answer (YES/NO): YES